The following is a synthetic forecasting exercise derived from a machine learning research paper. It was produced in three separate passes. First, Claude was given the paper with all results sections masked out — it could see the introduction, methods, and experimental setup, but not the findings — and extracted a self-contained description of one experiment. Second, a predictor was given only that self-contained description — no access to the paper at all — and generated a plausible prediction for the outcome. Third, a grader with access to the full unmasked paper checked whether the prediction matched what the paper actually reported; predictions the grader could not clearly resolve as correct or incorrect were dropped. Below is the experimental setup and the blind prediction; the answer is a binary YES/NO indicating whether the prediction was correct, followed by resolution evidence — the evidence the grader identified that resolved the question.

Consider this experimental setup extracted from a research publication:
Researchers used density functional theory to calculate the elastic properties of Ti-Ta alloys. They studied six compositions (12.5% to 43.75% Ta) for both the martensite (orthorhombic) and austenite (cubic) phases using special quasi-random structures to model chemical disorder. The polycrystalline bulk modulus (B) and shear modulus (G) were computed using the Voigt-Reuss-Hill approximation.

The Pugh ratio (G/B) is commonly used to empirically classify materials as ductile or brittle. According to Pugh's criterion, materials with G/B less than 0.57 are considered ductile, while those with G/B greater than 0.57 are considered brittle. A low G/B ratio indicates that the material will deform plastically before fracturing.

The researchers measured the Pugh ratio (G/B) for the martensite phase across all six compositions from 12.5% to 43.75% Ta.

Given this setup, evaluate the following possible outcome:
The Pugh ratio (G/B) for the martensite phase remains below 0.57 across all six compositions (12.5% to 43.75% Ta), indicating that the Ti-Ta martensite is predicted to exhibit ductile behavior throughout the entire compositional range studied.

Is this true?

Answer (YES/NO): YES